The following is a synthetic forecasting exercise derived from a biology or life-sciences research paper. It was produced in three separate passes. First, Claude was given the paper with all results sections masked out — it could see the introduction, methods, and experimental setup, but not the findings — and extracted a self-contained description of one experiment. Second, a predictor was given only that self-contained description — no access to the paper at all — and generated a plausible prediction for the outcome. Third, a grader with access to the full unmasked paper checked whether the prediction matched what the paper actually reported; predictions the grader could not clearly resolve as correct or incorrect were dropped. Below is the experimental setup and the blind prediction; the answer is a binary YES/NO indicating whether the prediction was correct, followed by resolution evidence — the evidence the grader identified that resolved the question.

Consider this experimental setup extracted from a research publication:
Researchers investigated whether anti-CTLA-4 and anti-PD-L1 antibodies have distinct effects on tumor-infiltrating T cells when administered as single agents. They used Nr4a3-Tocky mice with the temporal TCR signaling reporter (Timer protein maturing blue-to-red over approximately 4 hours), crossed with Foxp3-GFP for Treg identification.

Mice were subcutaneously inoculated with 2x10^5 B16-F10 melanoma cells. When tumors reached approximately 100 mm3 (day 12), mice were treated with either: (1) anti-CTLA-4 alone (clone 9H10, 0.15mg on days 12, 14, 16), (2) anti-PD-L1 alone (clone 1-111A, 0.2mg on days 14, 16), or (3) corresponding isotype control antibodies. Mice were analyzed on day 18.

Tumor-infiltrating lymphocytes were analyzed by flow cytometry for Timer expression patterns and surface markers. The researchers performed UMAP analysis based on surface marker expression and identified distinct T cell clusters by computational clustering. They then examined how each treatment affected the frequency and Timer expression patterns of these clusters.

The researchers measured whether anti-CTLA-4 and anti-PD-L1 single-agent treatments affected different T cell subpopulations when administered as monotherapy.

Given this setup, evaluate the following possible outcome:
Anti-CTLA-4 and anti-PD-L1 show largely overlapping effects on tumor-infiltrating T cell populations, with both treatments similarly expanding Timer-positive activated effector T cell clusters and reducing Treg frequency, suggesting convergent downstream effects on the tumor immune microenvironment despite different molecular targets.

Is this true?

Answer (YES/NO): NO